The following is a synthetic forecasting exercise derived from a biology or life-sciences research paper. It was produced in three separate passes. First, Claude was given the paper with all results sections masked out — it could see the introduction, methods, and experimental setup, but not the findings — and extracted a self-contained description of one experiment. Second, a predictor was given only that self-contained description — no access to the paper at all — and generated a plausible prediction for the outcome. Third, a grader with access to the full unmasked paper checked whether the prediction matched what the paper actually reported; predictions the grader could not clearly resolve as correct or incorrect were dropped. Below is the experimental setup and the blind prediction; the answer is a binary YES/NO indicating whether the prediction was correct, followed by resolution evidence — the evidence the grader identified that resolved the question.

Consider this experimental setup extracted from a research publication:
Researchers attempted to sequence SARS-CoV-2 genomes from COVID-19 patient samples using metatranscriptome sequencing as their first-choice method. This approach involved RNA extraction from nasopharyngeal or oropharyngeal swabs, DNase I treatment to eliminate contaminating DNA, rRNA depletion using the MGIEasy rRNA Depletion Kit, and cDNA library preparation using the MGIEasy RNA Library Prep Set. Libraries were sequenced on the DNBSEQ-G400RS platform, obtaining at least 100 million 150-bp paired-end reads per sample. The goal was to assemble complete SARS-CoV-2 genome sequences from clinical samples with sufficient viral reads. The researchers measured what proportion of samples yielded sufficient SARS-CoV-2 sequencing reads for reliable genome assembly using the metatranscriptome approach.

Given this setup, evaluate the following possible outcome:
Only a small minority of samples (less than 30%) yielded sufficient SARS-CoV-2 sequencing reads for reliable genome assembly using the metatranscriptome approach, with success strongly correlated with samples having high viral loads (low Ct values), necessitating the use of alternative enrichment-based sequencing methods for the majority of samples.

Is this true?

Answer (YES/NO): YES